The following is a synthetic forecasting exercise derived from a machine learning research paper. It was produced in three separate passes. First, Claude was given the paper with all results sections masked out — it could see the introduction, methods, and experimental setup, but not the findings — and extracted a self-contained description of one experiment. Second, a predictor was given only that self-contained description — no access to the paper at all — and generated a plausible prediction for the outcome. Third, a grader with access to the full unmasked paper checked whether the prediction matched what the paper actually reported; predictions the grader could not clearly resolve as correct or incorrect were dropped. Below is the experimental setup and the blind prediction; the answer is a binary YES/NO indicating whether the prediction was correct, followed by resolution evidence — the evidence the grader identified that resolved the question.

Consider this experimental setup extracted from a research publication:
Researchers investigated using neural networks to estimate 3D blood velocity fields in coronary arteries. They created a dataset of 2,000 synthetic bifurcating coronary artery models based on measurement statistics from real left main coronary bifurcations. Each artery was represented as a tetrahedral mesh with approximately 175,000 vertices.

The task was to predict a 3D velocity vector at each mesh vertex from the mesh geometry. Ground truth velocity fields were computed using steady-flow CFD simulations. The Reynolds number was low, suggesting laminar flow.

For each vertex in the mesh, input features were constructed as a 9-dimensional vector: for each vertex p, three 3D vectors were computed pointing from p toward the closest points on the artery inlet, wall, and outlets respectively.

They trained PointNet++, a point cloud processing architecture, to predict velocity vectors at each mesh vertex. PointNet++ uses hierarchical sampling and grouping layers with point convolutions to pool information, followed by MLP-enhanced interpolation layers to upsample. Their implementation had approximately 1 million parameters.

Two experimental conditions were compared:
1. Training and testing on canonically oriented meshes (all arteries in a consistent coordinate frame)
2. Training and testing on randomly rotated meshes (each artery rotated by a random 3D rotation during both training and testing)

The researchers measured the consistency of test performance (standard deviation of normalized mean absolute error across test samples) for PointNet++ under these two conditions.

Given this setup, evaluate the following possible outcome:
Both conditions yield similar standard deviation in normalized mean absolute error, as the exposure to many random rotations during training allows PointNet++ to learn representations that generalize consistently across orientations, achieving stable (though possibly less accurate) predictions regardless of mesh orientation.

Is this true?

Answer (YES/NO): NO